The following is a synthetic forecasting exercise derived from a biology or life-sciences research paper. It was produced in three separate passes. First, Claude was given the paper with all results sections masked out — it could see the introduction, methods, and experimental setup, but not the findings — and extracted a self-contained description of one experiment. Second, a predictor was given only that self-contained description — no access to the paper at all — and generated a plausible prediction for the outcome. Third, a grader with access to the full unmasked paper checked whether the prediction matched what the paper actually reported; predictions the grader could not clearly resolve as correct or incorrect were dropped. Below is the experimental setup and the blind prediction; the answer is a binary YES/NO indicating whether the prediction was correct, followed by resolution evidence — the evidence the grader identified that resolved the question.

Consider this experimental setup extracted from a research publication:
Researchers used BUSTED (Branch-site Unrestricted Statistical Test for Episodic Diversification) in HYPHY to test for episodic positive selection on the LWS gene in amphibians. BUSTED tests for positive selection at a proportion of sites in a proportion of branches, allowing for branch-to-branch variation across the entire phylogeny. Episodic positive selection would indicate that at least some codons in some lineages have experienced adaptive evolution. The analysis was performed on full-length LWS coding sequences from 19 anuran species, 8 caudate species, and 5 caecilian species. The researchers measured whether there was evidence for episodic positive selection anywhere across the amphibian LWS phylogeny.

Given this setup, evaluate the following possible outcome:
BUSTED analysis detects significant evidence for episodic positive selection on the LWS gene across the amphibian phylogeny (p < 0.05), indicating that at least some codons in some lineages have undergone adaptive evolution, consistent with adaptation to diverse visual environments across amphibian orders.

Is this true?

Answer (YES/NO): NO